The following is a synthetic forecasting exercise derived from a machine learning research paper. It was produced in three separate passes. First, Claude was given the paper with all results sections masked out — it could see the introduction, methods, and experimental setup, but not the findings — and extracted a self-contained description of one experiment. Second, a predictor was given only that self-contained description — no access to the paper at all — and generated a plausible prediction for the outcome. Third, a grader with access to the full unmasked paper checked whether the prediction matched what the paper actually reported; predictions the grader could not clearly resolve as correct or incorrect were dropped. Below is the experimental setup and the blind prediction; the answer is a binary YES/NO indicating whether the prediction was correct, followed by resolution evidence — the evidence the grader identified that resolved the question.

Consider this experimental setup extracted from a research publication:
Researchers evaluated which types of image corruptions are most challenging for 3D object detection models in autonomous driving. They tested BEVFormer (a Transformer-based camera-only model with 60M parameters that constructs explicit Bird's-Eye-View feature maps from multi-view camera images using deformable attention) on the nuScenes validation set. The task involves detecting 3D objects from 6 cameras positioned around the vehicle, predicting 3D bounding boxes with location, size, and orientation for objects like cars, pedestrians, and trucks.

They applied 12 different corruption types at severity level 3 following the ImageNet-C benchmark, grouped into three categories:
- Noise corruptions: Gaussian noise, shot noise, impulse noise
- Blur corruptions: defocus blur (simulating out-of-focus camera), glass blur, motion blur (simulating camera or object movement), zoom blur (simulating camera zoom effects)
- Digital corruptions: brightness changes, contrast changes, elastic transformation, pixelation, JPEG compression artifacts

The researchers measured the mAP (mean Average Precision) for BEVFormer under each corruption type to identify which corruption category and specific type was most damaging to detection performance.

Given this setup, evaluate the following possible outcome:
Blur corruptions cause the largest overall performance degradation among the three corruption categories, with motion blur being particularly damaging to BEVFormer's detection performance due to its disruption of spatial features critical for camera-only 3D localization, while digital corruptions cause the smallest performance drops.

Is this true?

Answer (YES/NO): NO